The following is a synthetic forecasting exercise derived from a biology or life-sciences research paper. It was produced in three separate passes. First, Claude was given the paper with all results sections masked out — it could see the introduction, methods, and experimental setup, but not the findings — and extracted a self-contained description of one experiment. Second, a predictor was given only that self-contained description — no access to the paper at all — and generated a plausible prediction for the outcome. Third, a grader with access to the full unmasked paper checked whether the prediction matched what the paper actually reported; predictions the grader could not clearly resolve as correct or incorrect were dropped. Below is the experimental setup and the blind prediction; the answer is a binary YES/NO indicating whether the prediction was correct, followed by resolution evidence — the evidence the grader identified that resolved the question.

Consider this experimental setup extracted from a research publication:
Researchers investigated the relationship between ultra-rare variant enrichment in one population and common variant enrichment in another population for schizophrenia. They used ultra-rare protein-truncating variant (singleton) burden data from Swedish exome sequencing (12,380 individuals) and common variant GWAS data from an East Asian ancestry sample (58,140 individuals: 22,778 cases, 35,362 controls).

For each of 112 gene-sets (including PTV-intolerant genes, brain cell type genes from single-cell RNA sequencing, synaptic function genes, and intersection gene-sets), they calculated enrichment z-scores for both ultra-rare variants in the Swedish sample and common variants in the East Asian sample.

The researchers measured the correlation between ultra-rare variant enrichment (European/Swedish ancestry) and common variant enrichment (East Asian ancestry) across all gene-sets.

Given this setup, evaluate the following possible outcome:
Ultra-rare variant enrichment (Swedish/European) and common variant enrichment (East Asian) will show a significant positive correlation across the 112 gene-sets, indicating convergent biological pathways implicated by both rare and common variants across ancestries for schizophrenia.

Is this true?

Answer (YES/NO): YES